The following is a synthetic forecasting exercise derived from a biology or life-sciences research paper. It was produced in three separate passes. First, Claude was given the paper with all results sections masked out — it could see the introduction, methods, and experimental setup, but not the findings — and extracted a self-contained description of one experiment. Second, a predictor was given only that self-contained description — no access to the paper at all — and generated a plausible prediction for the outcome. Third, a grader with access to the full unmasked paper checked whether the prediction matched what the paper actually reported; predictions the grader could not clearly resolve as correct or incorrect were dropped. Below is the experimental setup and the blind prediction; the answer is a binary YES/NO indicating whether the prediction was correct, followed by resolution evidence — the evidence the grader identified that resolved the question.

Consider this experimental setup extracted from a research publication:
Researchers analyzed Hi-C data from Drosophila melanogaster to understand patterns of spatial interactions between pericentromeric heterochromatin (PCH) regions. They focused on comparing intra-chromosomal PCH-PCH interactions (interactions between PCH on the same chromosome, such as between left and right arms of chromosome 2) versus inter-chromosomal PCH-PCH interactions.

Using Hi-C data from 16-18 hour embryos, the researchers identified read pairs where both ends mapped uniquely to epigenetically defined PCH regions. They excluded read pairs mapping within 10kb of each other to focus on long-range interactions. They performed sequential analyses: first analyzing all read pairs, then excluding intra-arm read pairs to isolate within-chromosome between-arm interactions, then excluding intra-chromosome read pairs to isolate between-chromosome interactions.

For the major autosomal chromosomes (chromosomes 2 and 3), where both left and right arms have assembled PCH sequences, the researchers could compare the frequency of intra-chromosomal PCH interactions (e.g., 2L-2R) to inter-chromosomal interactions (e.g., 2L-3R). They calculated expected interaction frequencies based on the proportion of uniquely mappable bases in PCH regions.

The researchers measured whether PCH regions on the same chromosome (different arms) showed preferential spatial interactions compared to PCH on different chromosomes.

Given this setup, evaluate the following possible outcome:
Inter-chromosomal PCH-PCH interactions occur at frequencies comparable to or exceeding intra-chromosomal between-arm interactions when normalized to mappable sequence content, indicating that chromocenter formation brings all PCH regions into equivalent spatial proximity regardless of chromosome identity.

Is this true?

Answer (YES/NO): NO